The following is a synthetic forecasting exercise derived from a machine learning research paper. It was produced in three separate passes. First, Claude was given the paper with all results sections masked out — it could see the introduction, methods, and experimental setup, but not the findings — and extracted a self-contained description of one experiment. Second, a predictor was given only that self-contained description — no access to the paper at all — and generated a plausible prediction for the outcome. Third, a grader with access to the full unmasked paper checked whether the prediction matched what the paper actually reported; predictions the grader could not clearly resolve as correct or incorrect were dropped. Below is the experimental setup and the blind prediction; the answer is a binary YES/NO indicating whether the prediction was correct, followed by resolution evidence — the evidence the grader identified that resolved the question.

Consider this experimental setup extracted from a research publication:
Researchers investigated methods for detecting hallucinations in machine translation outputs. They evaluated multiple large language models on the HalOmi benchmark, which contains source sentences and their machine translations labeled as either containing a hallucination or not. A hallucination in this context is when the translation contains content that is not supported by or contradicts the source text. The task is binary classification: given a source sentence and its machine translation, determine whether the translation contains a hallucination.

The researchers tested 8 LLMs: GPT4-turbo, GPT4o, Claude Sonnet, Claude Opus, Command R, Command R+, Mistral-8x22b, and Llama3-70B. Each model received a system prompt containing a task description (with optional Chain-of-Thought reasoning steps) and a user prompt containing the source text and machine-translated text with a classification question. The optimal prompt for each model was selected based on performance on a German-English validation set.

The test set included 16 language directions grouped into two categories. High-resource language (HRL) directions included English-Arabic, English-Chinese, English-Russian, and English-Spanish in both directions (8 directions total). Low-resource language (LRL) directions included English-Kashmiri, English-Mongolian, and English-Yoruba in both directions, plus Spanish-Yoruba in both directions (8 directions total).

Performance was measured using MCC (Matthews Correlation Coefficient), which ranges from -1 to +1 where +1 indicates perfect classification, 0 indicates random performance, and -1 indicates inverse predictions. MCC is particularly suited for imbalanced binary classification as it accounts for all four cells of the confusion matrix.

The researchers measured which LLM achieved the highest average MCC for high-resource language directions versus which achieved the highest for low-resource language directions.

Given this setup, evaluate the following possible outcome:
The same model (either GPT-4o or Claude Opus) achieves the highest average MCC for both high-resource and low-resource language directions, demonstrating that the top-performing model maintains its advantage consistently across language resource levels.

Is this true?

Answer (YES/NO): NO